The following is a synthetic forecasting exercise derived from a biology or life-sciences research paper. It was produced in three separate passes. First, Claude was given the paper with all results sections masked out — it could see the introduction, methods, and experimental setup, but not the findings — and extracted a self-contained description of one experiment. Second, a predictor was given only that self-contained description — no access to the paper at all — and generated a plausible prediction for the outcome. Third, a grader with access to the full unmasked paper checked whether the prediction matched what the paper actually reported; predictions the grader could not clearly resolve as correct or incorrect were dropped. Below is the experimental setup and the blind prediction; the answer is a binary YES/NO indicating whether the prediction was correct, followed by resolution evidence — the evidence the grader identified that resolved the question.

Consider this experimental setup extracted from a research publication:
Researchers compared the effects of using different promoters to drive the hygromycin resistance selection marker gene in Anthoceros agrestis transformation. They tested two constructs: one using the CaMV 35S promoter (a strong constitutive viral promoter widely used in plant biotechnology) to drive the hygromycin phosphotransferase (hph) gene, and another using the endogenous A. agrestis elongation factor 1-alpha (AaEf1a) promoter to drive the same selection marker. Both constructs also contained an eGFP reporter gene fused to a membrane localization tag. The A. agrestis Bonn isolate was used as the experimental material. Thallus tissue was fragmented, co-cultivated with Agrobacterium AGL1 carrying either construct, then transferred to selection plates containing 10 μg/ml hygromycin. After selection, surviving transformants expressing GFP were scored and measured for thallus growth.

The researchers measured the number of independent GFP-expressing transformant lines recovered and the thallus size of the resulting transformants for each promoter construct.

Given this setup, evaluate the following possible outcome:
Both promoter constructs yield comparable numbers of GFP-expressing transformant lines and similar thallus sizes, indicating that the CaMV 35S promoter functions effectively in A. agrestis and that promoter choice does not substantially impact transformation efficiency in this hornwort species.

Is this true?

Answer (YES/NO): NO